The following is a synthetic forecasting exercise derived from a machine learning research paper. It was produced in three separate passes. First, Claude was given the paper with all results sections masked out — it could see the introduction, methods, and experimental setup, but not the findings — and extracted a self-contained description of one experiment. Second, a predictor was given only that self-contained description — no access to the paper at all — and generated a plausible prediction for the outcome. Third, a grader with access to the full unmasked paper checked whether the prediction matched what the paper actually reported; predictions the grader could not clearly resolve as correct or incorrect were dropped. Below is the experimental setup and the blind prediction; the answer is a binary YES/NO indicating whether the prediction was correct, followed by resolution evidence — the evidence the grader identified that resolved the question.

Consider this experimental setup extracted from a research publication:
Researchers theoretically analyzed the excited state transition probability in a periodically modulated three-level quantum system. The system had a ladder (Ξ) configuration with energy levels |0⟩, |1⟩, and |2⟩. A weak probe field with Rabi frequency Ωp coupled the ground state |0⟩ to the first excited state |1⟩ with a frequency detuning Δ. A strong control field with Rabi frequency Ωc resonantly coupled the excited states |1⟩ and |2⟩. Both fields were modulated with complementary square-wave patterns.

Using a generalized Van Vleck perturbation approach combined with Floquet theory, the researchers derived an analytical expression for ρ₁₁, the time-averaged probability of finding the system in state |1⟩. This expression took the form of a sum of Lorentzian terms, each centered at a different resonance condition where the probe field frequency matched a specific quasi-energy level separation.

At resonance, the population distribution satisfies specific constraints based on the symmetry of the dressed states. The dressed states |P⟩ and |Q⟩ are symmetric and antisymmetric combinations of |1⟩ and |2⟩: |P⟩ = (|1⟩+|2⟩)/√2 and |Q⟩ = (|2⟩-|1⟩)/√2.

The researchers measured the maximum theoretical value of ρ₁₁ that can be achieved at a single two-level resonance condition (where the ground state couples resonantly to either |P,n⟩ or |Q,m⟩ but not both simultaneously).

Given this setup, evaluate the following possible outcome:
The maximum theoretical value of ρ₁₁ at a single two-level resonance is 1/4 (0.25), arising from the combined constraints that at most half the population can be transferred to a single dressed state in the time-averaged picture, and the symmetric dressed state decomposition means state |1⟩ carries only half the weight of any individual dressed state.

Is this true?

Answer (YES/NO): YES